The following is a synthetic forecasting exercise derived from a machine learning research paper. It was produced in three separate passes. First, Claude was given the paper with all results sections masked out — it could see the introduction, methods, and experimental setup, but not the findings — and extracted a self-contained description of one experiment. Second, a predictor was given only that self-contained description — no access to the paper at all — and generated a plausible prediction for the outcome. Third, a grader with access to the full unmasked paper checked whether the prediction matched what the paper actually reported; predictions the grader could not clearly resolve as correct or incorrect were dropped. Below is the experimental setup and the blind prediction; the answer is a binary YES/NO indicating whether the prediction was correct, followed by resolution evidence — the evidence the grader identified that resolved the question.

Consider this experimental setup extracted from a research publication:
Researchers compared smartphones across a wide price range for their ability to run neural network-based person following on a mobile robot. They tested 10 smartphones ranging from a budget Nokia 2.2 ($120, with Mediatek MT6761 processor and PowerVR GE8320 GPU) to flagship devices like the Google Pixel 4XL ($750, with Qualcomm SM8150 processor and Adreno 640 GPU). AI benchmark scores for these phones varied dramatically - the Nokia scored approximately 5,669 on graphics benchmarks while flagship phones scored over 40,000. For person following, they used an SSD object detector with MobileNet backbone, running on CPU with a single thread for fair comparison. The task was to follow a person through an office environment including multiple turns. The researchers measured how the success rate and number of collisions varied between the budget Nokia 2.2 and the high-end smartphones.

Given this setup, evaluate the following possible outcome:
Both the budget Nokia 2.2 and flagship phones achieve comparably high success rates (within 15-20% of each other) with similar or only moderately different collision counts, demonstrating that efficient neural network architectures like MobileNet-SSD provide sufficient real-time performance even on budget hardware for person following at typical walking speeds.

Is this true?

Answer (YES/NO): NO